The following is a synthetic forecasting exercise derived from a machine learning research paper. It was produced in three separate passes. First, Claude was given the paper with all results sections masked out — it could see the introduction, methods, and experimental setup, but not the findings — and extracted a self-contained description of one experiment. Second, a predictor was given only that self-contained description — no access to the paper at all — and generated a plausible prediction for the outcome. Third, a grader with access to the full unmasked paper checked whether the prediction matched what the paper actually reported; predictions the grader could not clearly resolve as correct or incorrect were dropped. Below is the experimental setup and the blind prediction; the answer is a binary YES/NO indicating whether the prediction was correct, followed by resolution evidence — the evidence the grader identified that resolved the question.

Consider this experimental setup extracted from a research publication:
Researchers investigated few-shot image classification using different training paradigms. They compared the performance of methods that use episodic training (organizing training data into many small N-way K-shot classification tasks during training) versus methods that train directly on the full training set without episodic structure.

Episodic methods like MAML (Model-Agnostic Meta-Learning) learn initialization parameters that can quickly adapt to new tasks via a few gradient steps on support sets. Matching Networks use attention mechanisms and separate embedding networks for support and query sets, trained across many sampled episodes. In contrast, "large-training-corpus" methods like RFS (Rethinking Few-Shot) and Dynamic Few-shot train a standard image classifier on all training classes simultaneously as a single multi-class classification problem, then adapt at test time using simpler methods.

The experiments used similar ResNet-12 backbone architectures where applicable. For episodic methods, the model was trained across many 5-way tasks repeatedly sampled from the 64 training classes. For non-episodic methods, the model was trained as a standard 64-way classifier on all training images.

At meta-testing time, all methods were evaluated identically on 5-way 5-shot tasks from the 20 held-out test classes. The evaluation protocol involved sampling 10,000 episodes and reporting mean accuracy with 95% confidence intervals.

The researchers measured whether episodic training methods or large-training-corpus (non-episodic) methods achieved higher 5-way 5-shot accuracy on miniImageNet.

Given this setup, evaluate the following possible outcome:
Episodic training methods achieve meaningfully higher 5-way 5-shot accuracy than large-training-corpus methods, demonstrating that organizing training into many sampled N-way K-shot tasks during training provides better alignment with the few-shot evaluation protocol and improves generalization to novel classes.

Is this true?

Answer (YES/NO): NO